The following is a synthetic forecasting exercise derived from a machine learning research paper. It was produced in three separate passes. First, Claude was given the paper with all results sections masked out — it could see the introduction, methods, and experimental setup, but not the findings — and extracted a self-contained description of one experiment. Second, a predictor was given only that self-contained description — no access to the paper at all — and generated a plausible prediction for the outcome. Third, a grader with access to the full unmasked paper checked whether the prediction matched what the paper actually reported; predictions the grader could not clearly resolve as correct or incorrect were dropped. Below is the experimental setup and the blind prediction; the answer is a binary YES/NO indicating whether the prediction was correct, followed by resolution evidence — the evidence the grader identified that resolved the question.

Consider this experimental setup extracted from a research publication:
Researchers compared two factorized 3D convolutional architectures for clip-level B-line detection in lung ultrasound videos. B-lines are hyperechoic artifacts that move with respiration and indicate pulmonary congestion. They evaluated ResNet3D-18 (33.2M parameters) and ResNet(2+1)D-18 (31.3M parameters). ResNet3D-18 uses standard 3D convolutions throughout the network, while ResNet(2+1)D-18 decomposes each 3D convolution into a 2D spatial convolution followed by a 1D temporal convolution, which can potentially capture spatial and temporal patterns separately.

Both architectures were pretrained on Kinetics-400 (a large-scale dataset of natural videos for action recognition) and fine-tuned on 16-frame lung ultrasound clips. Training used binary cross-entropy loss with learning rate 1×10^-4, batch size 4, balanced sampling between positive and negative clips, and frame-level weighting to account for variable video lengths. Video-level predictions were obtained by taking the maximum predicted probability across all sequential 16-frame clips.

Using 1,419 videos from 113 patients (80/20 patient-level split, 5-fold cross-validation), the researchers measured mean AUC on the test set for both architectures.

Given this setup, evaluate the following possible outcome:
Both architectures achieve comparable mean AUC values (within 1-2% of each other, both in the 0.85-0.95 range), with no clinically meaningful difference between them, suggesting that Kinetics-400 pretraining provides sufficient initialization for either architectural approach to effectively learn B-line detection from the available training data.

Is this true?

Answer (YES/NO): YES